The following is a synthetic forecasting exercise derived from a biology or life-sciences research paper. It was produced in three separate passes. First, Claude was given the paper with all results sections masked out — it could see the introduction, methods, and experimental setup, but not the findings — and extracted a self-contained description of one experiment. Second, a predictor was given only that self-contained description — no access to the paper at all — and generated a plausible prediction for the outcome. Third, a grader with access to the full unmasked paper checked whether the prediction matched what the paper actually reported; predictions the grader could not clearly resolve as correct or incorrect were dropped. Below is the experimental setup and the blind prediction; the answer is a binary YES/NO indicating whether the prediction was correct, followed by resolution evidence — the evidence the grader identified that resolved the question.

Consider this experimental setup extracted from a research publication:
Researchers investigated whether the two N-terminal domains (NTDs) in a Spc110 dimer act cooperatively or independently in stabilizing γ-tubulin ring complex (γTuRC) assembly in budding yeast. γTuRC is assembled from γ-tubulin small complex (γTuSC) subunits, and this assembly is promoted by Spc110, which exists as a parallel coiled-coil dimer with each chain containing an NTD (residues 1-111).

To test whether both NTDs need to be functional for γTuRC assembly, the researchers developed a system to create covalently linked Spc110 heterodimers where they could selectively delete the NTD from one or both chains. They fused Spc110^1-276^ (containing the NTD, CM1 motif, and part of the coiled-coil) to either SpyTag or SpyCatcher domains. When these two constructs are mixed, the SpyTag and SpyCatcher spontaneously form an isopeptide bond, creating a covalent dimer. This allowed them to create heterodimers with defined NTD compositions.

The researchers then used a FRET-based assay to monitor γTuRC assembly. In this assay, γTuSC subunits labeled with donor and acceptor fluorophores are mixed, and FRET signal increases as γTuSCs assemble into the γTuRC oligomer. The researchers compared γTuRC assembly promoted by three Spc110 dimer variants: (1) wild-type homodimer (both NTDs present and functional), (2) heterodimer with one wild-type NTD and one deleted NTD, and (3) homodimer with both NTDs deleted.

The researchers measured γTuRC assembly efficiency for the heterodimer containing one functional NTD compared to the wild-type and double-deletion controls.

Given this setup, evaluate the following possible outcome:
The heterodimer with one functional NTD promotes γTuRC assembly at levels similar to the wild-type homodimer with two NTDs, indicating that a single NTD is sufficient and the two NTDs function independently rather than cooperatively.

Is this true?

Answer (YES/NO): NO